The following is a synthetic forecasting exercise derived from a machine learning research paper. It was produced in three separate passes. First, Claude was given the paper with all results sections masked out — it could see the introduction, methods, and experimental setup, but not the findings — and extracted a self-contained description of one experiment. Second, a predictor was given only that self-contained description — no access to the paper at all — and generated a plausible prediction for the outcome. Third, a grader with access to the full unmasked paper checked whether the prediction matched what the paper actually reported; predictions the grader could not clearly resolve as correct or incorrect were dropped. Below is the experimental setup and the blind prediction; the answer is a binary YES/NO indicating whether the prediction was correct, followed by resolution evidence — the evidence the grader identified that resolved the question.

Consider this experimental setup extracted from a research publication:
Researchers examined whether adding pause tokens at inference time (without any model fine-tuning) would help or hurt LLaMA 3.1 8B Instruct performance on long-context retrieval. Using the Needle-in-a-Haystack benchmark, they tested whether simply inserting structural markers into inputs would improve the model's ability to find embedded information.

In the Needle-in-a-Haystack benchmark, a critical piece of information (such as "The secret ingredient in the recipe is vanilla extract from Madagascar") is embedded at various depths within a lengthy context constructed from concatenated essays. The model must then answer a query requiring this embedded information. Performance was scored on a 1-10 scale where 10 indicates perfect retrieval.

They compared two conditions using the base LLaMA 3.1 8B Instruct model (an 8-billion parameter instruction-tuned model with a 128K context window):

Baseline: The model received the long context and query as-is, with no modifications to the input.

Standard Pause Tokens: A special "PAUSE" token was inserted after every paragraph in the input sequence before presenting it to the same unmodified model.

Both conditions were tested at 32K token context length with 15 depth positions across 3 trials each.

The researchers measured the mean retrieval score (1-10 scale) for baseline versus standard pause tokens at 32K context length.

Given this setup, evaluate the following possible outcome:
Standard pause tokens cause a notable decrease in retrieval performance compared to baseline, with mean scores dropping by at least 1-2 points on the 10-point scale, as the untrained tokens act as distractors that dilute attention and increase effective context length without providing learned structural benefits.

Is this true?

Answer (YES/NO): NO